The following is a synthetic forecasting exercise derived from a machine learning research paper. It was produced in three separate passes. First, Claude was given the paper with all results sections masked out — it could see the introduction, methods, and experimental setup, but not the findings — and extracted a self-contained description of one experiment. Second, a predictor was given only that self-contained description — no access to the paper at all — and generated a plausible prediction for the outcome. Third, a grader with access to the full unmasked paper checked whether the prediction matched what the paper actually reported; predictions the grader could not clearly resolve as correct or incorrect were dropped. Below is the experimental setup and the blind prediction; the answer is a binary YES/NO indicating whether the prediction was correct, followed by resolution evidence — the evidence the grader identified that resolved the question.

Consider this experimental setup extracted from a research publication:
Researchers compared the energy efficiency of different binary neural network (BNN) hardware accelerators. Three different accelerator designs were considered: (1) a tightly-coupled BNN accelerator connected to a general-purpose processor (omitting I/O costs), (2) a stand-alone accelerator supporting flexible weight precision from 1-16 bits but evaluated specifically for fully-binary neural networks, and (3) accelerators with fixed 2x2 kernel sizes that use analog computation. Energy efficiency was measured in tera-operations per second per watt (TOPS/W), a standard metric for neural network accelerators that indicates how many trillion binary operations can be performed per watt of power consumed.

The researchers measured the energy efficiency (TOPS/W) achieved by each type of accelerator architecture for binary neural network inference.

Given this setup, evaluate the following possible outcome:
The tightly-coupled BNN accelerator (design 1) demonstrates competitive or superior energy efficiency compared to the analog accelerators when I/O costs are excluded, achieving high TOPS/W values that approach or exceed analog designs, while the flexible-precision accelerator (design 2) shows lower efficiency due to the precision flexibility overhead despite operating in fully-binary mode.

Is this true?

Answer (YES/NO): NO